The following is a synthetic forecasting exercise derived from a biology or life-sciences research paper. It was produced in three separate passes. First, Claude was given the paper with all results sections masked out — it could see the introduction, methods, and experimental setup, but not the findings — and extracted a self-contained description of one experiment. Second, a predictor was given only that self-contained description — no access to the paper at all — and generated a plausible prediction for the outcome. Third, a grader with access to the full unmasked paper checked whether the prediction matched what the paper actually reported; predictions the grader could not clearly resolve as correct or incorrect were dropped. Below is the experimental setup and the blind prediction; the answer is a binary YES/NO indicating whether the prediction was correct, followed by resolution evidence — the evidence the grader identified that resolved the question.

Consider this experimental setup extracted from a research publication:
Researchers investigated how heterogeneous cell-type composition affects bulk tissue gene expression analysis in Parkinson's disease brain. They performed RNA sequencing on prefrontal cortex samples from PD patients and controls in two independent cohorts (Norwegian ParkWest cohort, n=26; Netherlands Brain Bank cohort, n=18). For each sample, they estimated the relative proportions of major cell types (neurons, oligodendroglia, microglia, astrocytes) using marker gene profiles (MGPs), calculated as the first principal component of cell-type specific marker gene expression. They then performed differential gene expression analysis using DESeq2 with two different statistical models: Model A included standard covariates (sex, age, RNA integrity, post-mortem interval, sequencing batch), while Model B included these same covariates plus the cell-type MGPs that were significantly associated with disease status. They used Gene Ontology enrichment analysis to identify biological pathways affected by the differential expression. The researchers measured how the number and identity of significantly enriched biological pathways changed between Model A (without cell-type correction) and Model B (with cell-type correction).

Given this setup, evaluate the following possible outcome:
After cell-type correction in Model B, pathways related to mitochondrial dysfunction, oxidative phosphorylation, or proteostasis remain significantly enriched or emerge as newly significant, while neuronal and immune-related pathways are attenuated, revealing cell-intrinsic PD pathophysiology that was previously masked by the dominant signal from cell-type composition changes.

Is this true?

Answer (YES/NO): NO